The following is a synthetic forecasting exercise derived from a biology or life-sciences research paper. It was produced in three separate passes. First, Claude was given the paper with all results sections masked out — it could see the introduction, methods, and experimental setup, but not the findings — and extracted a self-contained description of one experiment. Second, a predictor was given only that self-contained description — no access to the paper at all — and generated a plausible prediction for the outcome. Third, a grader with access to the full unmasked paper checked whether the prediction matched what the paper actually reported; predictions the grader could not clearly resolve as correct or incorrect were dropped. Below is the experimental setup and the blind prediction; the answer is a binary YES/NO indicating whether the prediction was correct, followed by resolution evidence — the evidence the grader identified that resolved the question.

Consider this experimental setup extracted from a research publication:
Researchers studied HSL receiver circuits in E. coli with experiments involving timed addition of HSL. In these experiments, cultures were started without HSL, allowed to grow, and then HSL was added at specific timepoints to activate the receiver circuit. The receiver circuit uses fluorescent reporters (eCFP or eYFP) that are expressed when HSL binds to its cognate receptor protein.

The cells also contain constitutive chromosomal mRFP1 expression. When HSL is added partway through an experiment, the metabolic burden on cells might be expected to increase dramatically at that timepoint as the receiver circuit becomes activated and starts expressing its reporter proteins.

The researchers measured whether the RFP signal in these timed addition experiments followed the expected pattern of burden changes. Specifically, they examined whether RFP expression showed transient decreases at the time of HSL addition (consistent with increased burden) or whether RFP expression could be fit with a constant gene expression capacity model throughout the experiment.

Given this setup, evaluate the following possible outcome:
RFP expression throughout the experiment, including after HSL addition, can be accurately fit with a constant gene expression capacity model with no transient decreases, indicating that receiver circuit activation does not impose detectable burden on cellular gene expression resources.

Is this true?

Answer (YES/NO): YES